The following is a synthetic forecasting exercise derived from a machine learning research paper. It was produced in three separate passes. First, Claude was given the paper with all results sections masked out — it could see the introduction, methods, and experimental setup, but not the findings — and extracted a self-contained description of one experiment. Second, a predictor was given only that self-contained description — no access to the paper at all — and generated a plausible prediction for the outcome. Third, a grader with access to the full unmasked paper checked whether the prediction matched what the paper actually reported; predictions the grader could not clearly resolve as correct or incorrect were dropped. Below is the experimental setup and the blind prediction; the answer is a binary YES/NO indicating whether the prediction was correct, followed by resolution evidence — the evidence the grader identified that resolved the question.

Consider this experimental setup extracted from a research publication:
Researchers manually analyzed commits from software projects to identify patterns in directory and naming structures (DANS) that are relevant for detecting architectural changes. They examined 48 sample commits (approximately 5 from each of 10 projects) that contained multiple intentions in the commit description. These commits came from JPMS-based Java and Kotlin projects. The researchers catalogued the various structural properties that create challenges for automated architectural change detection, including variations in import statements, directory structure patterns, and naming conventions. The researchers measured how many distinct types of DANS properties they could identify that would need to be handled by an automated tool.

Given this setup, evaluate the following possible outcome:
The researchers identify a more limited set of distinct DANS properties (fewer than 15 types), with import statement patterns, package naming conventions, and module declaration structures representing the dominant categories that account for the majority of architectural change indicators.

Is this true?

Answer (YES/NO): NO